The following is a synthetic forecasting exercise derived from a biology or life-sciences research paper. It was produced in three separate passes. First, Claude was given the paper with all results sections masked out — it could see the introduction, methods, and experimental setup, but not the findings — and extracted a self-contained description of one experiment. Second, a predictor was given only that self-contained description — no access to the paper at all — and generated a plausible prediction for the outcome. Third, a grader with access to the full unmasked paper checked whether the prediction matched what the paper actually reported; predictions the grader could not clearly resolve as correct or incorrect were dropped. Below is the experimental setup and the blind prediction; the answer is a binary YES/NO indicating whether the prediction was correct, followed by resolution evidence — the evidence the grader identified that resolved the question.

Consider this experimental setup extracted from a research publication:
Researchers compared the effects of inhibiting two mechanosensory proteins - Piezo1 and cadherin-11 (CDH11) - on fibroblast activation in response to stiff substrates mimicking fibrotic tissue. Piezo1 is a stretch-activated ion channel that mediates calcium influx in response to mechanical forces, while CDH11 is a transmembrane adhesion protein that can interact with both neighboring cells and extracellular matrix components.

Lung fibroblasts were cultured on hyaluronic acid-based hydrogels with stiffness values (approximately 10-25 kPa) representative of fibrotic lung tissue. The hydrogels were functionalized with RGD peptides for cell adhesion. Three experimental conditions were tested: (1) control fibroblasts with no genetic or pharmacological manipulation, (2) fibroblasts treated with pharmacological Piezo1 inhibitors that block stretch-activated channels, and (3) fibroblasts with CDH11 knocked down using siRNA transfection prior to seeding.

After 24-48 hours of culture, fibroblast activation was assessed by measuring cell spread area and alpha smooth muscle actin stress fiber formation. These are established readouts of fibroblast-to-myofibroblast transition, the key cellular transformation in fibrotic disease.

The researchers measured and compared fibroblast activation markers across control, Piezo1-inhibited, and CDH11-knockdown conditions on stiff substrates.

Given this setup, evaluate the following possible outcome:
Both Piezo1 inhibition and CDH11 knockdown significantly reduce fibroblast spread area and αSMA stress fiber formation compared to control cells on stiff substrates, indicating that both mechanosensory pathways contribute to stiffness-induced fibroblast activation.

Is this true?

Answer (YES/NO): NO